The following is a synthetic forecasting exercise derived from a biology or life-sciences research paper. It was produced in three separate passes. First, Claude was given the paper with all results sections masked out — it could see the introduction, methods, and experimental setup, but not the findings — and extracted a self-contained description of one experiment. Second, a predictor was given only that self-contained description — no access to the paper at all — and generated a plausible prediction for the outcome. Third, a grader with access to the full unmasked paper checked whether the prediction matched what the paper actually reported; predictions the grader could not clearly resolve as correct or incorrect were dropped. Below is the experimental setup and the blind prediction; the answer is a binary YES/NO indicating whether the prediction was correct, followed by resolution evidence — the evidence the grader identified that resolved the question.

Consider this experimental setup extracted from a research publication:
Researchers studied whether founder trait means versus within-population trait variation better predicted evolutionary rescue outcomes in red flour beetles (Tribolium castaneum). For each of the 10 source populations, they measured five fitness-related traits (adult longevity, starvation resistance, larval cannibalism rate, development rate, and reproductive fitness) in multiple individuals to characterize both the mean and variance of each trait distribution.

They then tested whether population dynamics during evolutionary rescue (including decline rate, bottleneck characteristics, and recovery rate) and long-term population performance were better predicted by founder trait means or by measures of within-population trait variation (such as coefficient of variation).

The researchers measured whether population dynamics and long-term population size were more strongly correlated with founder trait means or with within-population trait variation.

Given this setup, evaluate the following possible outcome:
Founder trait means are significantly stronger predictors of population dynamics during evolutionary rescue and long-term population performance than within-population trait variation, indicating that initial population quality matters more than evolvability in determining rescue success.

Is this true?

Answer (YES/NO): NO